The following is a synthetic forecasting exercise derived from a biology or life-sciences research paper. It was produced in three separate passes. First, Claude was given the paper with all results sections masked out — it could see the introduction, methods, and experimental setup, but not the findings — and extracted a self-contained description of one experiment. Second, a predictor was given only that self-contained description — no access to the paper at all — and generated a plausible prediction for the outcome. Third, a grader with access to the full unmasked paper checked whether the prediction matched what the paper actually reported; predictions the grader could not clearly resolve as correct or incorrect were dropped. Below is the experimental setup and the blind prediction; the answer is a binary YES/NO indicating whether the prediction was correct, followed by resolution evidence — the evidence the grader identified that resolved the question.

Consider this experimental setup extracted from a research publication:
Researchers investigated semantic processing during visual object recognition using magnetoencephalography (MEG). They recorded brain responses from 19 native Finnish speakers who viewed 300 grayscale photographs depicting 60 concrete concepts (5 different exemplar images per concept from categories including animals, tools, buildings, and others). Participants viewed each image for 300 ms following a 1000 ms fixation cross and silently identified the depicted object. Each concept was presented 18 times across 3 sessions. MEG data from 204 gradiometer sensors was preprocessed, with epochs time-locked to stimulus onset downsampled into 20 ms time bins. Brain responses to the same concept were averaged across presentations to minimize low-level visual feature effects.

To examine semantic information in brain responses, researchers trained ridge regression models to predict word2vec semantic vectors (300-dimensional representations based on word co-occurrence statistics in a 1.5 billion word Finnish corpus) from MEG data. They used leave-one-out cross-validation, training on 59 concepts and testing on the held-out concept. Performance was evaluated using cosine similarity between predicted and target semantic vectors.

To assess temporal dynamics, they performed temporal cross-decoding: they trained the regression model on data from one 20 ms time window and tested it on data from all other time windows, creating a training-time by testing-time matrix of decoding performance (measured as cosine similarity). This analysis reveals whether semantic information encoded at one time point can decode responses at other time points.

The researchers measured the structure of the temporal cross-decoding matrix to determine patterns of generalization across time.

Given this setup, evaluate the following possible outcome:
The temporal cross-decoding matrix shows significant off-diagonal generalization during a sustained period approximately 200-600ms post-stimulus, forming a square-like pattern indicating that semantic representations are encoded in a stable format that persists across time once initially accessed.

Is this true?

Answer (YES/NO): NO